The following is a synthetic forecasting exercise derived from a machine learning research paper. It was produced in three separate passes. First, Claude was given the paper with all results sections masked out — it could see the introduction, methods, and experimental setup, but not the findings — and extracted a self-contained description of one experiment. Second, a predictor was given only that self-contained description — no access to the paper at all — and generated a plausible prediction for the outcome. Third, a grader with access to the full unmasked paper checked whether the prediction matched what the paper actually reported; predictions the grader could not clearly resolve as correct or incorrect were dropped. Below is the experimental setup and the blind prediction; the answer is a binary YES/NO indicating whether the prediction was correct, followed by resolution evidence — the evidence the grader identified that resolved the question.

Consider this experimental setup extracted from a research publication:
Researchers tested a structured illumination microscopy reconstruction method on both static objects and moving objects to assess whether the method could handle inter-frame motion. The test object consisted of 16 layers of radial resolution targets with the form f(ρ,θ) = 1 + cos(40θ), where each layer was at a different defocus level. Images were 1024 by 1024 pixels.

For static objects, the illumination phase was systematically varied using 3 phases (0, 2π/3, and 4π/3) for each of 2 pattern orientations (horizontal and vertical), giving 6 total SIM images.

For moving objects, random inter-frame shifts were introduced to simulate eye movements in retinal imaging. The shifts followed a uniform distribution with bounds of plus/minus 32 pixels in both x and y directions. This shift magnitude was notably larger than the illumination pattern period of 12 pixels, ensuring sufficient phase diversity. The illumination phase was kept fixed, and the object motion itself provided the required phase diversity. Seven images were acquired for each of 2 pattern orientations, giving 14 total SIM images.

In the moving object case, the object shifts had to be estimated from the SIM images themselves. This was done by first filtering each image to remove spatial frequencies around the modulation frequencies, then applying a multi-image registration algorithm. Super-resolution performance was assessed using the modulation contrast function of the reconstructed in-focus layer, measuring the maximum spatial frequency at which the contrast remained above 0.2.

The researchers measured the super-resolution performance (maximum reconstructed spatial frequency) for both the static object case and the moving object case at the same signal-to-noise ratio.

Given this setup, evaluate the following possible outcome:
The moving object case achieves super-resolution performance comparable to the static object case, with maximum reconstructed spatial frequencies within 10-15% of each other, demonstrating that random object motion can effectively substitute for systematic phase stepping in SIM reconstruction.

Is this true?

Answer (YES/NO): YES